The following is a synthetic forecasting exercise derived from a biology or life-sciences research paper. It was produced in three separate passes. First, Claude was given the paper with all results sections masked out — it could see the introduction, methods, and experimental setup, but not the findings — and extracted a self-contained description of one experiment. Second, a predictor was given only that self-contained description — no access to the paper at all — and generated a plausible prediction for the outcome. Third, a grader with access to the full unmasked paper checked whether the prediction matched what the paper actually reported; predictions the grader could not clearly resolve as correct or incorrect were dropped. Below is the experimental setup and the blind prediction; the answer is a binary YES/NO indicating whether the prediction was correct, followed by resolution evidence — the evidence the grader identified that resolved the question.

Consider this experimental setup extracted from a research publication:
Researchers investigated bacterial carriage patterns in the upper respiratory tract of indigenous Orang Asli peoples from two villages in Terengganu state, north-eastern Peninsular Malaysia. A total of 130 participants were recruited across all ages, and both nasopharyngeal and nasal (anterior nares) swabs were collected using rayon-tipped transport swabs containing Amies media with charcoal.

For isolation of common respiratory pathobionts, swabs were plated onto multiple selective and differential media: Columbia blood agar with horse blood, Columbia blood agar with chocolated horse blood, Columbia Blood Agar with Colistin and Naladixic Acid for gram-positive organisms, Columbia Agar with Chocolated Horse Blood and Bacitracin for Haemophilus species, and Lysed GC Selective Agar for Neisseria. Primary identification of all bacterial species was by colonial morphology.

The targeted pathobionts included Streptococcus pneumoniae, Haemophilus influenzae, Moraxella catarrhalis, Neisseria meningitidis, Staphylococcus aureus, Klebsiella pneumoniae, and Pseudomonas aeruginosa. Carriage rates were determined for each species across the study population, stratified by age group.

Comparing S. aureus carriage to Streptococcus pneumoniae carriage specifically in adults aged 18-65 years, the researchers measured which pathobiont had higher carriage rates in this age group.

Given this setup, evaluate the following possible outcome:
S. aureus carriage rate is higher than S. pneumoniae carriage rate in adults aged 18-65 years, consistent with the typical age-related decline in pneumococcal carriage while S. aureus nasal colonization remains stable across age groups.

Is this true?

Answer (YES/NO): YES